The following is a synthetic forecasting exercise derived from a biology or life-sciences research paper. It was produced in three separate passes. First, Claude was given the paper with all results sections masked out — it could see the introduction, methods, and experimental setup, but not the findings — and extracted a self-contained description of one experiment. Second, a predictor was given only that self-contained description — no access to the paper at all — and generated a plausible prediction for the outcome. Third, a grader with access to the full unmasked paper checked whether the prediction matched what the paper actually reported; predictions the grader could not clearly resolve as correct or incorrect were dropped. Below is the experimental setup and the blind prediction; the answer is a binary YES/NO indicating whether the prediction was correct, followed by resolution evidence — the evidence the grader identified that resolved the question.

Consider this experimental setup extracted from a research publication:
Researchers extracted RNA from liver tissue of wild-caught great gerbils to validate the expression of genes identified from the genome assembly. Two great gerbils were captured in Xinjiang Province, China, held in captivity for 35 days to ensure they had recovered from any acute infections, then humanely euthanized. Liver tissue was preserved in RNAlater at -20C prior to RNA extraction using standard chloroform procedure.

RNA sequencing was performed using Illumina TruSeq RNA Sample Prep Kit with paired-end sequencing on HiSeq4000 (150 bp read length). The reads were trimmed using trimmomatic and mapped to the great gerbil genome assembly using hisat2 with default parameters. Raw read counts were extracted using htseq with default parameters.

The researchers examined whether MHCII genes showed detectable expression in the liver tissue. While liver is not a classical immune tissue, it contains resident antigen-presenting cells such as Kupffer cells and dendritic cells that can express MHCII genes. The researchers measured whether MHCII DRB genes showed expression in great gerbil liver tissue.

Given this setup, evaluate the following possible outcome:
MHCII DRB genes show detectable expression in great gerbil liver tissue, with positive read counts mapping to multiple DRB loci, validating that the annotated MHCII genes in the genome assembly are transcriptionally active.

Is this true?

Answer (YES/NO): YES